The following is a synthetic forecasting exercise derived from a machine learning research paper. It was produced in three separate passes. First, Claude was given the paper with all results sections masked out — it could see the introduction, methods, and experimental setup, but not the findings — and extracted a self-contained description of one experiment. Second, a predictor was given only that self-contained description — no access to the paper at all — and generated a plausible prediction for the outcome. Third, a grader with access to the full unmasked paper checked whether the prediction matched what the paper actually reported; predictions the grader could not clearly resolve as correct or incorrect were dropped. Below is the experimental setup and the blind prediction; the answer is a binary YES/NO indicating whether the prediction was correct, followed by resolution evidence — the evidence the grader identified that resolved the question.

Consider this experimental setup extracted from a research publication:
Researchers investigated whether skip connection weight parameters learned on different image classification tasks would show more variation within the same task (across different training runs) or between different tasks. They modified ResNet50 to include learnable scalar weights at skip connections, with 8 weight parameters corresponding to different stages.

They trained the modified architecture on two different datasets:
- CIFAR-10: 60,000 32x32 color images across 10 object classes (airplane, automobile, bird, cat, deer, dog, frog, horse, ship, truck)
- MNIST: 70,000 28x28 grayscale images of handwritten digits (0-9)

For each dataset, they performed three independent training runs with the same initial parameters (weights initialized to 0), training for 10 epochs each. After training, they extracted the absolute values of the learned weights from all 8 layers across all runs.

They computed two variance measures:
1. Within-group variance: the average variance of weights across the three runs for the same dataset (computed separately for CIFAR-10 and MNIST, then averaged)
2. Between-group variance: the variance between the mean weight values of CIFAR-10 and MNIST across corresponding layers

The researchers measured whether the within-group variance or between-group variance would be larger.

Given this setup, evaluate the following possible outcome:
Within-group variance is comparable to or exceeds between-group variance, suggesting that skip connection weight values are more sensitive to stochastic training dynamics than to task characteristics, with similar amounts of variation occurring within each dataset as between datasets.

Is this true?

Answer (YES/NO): NO